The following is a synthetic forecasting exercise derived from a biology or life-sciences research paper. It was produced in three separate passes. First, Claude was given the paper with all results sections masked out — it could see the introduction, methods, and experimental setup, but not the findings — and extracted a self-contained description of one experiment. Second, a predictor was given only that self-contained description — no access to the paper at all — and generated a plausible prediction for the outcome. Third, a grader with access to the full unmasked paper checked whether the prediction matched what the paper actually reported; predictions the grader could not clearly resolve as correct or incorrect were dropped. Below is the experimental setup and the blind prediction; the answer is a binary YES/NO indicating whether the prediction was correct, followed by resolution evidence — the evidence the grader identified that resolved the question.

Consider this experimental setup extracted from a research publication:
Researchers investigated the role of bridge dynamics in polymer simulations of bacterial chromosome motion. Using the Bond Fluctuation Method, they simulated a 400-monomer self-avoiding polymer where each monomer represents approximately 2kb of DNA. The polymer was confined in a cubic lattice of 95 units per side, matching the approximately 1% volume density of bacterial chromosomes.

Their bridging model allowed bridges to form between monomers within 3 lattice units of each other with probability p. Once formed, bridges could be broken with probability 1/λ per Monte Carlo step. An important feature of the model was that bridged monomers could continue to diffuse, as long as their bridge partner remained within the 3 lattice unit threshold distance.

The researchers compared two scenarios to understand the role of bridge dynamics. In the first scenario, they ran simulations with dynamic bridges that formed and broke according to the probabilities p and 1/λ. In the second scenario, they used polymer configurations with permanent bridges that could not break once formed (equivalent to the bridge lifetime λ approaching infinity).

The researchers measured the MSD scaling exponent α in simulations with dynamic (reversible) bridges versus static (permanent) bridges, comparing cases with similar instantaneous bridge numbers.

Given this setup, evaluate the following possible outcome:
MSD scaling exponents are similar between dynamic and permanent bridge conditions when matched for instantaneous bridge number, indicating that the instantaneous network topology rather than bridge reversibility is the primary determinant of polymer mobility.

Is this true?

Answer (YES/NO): NO